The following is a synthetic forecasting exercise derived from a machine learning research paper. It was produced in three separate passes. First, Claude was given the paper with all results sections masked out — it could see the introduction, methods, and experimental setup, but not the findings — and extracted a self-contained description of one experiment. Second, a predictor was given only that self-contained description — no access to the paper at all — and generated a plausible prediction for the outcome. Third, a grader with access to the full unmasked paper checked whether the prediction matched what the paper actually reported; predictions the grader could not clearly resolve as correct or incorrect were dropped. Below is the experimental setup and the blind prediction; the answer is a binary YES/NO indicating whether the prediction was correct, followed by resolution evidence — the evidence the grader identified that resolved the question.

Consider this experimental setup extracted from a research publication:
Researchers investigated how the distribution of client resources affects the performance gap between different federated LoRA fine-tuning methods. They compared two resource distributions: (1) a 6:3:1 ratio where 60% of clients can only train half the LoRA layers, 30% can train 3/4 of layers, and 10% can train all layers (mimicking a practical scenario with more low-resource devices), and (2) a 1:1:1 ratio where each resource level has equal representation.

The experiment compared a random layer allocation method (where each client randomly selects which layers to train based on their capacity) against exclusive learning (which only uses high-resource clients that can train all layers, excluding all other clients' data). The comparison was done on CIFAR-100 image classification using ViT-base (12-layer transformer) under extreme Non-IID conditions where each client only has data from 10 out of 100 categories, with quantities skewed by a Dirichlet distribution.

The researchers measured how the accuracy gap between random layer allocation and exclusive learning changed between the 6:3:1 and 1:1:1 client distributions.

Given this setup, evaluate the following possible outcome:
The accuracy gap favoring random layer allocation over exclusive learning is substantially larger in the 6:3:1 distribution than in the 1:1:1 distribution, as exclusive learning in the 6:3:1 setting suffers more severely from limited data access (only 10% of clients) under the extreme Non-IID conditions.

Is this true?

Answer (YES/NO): YES